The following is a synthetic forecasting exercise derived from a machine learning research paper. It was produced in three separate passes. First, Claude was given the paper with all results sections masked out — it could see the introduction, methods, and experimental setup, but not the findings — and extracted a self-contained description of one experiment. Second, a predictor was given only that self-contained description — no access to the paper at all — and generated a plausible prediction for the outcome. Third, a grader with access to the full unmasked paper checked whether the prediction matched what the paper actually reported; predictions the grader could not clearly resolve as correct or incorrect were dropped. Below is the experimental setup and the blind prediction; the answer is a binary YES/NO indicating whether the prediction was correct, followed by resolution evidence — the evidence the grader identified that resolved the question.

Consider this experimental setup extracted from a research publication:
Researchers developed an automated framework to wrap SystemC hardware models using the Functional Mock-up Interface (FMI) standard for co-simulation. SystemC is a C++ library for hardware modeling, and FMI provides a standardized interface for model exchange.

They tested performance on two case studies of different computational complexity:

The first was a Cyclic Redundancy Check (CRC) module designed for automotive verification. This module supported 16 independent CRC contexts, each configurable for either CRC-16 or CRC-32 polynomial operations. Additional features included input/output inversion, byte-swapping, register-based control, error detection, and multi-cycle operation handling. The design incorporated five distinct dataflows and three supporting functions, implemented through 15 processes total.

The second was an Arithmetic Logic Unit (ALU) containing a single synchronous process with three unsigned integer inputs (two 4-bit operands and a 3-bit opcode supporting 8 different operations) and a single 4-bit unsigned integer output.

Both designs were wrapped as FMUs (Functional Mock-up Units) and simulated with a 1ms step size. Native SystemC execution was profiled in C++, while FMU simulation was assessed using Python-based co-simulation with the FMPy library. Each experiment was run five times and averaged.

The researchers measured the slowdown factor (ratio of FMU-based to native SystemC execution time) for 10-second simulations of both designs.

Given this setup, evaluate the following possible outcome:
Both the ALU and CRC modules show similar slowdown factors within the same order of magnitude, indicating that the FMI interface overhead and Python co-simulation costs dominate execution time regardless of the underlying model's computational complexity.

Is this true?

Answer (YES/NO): NO